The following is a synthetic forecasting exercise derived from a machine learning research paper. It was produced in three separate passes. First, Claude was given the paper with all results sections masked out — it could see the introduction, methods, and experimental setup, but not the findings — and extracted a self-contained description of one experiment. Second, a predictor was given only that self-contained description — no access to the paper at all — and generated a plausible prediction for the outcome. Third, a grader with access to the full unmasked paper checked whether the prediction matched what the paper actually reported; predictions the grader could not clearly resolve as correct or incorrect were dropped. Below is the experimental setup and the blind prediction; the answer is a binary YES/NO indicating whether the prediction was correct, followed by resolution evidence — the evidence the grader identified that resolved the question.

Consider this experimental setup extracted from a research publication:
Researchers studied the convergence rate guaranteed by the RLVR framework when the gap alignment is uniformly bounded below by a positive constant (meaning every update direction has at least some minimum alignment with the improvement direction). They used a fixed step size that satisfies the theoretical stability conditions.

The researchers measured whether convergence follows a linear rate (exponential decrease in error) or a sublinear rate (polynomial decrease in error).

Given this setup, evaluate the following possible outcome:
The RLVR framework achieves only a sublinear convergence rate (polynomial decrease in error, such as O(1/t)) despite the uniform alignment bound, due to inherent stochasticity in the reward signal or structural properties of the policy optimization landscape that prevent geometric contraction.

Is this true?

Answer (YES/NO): NO